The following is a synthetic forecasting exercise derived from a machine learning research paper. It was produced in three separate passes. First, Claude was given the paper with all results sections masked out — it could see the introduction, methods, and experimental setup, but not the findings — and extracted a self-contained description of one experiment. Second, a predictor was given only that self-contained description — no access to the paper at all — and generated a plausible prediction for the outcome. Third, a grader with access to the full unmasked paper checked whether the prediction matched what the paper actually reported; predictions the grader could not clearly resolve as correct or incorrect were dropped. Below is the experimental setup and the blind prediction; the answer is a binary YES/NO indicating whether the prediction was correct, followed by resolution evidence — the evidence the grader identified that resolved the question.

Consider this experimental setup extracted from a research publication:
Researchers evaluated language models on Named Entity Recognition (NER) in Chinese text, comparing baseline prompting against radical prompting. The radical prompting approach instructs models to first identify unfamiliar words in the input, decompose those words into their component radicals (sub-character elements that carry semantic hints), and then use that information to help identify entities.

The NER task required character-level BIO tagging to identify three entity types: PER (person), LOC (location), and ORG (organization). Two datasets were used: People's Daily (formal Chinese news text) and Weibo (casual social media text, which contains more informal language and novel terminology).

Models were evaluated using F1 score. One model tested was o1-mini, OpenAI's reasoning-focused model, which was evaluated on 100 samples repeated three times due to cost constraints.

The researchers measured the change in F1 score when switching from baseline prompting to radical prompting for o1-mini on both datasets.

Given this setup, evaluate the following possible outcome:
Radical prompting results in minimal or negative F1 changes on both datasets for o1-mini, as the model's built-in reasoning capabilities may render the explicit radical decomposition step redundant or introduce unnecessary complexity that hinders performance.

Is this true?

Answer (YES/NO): NO